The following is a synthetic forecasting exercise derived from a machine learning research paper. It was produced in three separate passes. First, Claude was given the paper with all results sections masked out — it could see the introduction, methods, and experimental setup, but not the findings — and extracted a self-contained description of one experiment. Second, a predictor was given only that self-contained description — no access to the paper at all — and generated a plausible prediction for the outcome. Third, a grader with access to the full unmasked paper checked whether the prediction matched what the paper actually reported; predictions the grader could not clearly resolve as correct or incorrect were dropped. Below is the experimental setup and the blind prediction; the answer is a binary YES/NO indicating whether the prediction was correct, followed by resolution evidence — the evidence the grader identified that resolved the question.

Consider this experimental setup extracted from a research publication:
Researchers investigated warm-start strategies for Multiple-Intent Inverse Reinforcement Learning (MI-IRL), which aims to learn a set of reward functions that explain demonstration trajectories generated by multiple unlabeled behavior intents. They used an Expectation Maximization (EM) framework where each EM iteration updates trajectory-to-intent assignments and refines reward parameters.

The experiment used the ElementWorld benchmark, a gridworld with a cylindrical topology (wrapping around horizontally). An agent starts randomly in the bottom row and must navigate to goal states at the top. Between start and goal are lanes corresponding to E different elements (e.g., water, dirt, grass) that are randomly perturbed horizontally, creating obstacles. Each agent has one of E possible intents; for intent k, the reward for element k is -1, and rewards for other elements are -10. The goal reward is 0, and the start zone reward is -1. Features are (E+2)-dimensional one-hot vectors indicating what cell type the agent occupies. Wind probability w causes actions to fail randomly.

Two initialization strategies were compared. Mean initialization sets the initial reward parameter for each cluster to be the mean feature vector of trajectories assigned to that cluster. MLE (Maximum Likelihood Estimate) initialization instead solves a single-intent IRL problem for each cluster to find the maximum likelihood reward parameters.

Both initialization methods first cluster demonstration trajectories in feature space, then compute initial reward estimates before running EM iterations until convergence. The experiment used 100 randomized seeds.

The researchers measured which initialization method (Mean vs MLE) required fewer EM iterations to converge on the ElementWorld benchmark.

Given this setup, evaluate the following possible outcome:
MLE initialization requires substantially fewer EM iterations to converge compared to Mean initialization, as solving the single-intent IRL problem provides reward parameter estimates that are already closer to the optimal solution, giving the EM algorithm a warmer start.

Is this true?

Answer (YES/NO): NO